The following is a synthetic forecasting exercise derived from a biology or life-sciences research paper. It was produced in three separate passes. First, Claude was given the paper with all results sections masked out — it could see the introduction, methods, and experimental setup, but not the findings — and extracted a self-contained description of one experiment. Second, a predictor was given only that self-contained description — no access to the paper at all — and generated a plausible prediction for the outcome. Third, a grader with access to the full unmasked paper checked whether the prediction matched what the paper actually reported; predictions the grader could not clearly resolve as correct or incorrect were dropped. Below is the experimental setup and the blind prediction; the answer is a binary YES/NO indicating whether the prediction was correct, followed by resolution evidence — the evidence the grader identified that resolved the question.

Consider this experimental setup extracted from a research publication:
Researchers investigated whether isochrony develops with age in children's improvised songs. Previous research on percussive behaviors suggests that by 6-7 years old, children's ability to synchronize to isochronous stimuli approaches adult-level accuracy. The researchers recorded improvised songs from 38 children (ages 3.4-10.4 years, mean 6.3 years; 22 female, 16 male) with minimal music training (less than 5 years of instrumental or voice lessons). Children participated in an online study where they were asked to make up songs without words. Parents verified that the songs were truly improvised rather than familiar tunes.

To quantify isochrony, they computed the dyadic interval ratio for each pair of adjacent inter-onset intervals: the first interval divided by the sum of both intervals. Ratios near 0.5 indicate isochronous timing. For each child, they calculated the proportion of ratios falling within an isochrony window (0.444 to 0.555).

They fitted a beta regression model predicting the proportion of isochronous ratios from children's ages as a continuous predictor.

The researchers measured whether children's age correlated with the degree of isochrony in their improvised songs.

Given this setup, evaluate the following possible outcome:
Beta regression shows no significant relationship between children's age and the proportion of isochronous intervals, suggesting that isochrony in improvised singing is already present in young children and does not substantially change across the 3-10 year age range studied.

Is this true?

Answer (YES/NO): YES